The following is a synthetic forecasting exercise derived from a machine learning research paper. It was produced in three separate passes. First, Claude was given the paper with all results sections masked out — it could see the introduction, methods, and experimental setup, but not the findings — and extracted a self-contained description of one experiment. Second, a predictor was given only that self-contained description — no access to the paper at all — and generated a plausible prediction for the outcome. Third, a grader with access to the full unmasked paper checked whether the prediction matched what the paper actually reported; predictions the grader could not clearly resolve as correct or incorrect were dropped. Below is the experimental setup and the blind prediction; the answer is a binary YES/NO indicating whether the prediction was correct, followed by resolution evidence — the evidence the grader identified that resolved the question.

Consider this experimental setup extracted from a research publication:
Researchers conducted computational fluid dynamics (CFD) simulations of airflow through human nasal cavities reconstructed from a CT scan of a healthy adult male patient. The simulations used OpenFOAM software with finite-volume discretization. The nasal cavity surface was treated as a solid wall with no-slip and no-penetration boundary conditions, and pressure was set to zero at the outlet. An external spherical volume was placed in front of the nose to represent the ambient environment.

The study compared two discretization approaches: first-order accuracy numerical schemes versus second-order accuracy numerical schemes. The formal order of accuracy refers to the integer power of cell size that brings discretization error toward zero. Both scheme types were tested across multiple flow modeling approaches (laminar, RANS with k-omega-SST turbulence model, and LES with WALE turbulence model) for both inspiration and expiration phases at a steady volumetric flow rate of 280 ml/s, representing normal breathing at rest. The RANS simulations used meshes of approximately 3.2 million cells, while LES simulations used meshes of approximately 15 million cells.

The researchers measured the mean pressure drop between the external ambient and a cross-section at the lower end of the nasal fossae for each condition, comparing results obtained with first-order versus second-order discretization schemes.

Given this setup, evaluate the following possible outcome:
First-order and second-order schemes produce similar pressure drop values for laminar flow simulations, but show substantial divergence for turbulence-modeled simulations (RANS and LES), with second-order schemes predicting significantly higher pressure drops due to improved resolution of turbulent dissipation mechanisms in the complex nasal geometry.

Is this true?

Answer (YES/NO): NO